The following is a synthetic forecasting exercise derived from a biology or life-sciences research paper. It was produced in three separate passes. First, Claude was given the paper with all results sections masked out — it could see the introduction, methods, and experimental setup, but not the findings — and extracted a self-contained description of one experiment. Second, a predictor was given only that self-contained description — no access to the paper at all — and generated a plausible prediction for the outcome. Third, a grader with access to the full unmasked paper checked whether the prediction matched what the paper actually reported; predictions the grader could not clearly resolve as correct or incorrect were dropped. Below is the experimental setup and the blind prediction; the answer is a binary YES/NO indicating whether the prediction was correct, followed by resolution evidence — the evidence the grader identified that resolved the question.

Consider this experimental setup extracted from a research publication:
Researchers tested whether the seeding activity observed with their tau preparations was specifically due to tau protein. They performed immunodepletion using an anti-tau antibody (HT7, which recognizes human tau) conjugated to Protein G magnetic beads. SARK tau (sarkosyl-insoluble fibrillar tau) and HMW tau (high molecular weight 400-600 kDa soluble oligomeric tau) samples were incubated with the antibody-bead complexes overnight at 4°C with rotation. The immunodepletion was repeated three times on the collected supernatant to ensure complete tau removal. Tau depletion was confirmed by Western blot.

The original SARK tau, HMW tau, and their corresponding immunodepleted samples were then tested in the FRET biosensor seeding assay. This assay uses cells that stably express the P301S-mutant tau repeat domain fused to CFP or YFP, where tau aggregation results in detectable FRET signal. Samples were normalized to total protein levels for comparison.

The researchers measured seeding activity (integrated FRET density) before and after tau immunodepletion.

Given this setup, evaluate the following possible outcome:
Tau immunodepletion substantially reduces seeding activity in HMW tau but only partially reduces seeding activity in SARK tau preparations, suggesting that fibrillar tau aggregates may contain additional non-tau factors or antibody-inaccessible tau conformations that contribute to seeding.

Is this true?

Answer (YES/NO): NO